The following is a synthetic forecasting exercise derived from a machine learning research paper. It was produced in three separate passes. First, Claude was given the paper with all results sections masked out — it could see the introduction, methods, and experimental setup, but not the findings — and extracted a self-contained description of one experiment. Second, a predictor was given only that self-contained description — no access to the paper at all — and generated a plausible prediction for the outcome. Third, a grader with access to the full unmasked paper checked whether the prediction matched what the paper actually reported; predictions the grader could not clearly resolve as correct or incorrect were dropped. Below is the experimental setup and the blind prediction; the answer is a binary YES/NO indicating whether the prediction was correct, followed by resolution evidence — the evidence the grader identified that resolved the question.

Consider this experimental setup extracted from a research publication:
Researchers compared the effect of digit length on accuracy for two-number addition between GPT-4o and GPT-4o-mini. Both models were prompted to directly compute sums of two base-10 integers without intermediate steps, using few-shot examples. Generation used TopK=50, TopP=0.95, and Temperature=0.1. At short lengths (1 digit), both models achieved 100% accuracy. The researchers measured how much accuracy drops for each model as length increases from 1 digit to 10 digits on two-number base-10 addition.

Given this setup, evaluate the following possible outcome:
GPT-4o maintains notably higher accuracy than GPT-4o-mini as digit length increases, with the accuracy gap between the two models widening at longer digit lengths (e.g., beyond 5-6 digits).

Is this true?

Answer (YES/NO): YES